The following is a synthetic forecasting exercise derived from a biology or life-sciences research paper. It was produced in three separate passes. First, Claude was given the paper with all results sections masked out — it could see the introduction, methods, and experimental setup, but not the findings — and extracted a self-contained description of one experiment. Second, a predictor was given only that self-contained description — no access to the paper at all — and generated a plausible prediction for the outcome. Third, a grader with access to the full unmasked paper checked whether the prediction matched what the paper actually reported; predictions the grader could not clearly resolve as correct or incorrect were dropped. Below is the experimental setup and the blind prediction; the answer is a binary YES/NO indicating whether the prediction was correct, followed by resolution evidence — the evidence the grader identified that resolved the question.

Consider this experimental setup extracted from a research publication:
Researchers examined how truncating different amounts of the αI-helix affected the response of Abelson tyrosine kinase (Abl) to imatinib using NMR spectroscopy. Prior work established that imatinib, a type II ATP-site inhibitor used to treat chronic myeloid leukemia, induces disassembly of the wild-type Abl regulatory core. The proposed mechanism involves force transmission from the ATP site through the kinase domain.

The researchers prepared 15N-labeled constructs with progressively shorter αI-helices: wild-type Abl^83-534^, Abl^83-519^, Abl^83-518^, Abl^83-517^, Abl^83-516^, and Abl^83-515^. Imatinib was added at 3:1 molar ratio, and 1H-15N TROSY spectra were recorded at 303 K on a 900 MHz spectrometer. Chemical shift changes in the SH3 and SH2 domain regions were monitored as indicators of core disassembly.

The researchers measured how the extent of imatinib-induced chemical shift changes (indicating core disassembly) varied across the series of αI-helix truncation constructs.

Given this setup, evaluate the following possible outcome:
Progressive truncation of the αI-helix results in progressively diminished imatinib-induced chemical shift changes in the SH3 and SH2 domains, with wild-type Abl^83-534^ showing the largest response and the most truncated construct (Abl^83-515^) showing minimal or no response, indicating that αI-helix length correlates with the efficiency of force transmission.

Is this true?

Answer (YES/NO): NO